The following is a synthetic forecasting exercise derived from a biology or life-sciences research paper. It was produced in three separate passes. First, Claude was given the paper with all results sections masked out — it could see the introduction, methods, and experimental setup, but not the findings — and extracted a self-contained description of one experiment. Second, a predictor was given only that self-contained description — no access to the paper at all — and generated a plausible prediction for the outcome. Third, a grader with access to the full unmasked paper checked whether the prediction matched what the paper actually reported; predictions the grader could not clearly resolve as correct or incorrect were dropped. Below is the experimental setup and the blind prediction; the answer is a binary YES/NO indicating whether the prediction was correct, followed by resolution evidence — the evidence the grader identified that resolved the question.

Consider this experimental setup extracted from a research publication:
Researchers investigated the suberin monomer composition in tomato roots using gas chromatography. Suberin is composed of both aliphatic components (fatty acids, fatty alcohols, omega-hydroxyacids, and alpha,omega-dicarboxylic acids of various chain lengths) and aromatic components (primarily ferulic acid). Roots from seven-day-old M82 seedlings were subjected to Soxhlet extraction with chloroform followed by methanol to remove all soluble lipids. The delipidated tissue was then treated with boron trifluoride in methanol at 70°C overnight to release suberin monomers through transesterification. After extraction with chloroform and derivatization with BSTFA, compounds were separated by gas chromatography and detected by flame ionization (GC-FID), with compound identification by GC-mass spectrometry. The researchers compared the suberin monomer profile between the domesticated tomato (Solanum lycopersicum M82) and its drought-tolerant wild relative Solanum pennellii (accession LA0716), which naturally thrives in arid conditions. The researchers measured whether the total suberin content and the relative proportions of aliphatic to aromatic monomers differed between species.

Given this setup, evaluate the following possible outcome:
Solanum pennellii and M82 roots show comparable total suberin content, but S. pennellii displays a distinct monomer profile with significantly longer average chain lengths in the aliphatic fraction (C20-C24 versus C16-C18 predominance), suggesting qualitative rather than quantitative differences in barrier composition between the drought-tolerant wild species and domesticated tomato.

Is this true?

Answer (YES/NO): NO